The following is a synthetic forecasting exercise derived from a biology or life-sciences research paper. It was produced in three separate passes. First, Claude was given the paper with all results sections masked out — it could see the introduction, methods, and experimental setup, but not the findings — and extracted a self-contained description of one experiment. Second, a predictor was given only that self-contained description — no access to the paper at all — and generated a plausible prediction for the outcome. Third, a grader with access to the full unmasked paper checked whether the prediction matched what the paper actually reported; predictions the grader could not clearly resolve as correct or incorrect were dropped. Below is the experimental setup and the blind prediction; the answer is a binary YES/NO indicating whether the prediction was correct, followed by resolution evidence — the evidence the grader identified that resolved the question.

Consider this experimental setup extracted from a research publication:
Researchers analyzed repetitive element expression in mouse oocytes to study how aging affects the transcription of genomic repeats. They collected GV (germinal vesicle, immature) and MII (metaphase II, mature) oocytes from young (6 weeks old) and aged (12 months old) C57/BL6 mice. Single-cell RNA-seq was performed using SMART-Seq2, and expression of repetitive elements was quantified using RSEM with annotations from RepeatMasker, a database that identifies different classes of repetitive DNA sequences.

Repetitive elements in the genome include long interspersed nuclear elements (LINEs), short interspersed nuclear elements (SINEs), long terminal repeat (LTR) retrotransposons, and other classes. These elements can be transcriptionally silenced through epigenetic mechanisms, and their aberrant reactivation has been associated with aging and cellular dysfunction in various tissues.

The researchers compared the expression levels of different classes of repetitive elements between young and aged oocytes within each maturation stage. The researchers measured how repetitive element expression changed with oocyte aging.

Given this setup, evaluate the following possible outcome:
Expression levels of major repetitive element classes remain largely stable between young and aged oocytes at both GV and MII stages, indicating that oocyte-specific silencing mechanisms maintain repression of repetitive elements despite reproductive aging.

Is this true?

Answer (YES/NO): YES